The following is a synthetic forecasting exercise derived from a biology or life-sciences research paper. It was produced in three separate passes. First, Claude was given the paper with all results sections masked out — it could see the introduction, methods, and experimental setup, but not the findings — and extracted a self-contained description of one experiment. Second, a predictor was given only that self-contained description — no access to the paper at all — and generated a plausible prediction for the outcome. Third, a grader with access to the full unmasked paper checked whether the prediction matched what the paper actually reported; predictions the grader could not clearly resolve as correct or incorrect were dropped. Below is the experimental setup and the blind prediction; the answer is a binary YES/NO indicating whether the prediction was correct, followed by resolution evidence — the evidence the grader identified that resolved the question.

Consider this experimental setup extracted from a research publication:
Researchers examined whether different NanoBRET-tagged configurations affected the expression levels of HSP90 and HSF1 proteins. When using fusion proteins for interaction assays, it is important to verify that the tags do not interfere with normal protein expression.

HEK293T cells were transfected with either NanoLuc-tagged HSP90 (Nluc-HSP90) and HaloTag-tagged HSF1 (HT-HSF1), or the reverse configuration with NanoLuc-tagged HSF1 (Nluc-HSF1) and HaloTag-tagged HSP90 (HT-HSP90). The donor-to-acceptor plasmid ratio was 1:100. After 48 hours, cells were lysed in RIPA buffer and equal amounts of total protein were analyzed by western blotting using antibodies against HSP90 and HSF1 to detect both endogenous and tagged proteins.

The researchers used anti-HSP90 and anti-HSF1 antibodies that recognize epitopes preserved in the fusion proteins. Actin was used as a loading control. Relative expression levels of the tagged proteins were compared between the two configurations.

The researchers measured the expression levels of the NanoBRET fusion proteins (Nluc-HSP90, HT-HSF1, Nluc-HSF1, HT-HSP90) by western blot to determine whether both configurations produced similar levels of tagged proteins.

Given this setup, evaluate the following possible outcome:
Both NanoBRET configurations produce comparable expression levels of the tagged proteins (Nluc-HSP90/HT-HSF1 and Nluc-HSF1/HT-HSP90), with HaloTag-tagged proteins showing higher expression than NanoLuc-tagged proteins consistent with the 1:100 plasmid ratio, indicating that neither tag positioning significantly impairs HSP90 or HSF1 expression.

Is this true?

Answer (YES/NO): NO